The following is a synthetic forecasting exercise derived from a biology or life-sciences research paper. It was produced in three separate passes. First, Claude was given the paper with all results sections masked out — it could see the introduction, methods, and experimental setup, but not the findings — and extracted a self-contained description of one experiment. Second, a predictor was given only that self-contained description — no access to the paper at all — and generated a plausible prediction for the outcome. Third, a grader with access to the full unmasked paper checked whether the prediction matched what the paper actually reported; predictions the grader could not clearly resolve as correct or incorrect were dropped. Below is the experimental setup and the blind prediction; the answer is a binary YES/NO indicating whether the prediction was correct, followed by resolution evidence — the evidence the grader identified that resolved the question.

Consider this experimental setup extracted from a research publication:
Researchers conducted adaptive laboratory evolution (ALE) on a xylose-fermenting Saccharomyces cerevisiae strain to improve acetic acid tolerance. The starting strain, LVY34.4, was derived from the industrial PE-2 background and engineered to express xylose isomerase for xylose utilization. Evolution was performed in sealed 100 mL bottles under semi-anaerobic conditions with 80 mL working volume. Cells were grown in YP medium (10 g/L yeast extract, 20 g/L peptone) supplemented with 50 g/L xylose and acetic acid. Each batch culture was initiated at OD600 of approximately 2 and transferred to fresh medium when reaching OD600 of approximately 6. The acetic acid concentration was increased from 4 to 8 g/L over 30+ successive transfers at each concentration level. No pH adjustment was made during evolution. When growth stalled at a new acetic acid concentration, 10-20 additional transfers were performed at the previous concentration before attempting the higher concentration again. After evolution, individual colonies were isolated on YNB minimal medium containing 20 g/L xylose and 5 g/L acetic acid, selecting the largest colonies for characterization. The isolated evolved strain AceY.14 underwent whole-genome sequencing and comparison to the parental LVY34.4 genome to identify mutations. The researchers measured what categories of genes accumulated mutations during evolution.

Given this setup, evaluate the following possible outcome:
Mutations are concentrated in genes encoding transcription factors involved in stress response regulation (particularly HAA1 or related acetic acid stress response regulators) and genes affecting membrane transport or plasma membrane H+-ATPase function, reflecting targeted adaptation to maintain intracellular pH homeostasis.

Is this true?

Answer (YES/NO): NO